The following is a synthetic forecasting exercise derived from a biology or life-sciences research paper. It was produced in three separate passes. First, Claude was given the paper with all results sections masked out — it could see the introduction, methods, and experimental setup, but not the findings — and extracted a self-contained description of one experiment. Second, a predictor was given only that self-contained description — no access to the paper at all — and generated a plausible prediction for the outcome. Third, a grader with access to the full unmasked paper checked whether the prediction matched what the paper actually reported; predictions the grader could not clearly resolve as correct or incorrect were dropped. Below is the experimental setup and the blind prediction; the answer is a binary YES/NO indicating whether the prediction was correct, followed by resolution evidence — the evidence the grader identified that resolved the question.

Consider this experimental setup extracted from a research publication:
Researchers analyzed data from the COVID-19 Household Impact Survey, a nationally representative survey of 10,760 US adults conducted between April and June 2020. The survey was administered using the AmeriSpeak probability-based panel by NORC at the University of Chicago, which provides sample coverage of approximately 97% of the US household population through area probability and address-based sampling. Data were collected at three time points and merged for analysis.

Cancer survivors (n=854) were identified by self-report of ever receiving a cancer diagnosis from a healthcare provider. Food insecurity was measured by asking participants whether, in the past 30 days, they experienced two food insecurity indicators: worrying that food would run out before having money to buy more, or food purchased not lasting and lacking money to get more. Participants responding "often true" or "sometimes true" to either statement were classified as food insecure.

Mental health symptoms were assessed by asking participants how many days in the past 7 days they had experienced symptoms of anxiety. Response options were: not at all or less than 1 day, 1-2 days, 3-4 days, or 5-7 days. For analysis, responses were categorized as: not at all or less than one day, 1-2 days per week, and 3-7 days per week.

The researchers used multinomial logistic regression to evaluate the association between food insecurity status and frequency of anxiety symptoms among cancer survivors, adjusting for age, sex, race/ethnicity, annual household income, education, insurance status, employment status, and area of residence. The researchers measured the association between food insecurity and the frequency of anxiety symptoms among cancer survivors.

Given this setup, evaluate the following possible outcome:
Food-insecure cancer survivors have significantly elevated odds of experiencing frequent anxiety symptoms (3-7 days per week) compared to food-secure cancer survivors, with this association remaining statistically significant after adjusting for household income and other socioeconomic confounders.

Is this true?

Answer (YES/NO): YES